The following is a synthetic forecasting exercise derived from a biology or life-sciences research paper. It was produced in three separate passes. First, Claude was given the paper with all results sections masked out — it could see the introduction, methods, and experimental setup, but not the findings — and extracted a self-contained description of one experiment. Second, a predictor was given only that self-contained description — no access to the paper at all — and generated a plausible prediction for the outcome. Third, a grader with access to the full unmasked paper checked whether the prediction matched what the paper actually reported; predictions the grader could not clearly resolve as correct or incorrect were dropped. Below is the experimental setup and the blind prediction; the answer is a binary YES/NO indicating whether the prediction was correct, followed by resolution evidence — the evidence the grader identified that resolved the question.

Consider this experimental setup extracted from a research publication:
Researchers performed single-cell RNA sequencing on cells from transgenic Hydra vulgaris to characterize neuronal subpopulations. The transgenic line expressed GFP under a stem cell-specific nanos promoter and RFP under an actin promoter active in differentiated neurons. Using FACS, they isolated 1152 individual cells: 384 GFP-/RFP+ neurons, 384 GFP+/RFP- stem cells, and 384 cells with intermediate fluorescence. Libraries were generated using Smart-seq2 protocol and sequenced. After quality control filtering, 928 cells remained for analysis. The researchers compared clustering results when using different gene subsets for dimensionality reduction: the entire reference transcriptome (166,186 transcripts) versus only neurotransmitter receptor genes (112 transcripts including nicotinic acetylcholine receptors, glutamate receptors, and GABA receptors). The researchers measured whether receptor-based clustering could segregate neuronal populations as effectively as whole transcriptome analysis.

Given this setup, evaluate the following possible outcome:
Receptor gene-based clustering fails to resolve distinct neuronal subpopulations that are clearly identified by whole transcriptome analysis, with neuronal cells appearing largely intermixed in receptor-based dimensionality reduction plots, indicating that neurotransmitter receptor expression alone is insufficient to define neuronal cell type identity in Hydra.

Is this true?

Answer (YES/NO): NO